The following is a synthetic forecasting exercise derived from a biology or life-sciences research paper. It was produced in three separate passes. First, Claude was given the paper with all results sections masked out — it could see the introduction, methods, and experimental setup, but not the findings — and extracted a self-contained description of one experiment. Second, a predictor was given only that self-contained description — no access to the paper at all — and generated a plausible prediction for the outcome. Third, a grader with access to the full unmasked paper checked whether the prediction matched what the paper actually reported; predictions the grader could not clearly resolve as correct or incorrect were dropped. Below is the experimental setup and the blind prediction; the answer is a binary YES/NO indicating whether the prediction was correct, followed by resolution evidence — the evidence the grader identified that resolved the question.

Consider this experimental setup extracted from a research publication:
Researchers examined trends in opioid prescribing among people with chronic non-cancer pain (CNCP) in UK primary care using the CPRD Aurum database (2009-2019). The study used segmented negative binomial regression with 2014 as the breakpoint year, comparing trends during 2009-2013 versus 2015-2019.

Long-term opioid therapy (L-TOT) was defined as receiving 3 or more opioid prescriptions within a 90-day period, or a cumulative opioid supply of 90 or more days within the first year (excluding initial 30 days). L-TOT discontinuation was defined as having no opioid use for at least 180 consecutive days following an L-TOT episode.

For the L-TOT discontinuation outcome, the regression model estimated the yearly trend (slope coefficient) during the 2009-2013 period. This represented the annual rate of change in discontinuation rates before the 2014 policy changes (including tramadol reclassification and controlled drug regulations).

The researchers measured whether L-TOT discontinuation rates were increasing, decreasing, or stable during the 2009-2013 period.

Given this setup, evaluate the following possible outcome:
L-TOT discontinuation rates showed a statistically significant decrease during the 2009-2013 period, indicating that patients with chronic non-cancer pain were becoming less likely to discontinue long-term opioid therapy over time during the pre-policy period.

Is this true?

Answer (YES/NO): NO